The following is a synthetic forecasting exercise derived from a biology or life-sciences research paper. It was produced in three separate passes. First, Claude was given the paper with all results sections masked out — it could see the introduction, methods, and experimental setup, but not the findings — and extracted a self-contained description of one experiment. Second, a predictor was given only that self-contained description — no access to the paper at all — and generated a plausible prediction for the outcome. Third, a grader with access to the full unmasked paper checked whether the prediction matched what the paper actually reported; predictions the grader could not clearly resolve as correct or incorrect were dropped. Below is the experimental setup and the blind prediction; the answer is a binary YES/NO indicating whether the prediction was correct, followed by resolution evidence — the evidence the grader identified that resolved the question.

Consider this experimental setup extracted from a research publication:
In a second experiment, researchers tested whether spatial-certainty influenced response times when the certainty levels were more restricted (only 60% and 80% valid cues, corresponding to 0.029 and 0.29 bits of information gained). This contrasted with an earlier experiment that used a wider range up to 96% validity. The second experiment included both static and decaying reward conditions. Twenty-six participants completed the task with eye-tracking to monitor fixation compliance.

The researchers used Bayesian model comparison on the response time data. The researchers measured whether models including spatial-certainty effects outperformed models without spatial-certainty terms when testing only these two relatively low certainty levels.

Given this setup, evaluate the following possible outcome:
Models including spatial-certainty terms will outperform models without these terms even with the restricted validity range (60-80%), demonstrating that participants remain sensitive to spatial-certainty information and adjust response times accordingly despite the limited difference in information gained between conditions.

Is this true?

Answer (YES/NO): NO